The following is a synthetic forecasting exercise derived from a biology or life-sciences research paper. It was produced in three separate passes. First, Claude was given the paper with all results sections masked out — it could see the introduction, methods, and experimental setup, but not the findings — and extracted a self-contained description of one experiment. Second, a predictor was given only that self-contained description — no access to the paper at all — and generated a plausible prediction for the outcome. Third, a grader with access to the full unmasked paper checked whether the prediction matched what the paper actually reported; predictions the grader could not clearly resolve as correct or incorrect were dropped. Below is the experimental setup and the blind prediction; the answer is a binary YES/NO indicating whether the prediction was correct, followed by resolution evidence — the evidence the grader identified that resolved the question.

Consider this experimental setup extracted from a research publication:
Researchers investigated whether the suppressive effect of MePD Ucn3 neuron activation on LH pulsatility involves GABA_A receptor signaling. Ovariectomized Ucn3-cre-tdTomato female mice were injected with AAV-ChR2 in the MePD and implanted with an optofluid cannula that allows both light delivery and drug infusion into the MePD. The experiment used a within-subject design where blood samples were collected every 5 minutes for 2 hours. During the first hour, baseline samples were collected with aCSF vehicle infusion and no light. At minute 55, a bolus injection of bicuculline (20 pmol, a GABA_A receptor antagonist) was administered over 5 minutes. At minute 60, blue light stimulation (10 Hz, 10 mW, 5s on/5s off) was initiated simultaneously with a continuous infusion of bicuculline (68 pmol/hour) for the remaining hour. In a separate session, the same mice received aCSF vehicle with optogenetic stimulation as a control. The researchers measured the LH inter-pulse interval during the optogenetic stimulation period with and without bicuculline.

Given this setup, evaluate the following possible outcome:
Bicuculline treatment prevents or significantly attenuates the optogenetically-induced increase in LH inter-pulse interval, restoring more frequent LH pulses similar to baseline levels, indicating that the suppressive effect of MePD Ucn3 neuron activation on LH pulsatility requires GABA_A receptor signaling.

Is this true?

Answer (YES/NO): YES